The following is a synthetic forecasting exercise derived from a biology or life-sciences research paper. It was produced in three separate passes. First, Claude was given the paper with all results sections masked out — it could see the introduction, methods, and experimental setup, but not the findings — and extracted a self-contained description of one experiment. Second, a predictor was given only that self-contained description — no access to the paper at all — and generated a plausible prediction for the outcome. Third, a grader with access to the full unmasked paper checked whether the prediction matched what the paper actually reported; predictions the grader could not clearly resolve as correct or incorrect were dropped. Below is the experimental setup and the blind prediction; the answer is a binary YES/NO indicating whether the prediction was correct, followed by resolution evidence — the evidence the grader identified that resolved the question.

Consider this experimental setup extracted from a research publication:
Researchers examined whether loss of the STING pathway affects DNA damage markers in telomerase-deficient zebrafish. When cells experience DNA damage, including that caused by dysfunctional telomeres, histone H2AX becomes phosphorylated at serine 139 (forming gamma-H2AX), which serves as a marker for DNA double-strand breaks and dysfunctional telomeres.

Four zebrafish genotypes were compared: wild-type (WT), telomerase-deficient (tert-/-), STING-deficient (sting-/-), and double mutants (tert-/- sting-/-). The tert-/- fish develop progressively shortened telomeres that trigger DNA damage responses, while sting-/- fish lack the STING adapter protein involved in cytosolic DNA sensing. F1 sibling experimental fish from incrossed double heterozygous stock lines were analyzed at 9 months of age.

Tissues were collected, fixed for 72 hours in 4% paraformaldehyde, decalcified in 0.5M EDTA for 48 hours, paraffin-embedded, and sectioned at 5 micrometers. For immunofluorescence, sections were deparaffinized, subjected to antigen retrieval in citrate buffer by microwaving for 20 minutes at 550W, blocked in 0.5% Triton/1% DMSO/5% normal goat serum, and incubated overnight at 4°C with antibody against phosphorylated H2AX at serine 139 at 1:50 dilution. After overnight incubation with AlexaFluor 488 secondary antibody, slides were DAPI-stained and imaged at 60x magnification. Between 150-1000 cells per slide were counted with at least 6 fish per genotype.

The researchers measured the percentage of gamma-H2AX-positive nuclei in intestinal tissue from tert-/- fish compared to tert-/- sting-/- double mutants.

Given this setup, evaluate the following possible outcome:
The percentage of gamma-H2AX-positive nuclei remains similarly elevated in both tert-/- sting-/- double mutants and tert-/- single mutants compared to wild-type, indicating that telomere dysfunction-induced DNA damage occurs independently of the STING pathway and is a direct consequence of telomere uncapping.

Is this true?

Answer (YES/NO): YES